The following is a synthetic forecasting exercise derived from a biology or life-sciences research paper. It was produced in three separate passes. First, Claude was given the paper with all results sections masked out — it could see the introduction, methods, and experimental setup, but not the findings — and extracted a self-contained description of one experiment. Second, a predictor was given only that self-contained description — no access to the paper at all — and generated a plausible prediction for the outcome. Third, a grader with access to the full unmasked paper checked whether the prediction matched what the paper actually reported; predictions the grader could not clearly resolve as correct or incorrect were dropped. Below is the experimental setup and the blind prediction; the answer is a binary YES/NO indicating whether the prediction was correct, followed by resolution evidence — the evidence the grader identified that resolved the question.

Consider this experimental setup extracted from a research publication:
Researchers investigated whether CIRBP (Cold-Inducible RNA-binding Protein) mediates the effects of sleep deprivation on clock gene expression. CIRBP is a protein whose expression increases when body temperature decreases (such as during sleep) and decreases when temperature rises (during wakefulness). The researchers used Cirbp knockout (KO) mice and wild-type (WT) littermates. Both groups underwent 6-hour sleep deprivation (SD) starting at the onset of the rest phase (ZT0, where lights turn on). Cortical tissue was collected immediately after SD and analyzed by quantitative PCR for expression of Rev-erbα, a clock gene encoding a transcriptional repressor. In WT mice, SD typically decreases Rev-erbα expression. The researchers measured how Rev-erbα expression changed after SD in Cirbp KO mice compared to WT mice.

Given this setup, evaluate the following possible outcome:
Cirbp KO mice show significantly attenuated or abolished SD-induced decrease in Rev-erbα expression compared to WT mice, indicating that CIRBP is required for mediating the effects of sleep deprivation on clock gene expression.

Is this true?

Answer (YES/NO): YES